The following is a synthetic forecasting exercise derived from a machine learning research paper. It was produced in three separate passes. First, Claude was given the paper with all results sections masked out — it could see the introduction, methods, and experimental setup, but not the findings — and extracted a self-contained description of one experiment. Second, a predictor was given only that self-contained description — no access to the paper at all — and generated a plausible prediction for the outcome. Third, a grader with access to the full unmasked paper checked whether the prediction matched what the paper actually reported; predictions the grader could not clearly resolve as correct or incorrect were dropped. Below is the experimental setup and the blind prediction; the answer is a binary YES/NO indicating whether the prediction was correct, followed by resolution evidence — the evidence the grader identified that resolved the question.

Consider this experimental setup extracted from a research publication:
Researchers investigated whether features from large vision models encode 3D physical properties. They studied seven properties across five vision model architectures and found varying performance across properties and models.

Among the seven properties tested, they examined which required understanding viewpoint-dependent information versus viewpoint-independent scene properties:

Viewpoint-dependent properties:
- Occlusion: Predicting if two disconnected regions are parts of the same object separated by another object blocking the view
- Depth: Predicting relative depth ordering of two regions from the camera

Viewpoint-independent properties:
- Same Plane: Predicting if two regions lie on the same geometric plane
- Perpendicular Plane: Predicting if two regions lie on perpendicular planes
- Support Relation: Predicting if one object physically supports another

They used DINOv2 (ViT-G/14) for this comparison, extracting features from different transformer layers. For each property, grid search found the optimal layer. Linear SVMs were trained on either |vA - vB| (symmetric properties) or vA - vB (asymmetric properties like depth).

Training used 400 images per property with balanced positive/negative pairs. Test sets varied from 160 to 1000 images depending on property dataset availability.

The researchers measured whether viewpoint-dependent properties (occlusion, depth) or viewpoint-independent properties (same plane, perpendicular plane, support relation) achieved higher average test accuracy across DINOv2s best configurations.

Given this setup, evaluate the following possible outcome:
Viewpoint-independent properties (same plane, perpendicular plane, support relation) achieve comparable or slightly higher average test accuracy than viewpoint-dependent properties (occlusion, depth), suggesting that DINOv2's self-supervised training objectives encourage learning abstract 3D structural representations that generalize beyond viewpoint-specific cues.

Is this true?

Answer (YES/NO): NO